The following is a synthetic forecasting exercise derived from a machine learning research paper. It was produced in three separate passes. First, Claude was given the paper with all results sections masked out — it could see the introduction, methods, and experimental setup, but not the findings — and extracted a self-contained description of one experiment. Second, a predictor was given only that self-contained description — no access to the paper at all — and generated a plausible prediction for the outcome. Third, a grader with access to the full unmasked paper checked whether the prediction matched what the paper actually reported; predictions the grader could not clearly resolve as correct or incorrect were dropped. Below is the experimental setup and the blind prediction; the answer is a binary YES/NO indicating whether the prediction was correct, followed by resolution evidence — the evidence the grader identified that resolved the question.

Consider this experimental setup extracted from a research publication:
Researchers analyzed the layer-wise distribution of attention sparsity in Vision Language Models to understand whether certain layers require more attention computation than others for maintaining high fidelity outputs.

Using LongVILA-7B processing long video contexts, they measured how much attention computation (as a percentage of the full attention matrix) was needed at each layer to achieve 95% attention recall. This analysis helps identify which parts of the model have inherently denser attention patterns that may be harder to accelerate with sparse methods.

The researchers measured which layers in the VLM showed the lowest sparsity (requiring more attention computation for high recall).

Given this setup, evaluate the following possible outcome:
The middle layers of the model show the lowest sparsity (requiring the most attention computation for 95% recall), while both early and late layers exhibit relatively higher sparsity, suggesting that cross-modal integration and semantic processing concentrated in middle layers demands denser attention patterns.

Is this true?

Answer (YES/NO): NO